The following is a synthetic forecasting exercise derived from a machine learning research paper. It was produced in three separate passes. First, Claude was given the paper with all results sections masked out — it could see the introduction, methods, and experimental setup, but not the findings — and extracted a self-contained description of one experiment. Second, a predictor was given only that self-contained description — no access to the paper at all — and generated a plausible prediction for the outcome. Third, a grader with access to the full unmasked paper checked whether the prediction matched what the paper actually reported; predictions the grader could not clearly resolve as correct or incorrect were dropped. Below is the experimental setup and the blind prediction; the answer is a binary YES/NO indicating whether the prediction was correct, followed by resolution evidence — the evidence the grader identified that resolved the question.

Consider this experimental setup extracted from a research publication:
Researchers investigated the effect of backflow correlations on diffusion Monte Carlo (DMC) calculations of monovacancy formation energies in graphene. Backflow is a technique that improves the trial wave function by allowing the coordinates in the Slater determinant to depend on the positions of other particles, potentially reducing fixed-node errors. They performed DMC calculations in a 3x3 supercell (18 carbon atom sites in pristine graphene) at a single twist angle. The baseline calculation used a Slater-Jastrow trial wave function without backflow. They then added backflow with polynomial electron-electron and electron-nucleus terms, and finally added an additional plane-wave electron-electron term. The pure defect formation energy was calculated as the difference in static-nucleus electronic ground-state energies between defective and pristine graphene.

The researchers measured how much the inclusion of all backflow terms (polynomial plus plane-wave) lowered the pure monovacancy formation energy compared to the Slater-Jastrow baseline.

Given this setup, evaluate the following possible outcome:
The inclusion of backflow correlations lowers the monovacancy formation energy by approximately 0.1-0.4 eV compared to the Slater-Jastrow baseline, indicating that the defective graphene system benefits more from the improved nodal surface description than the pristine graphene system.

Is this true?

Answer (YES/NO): NO